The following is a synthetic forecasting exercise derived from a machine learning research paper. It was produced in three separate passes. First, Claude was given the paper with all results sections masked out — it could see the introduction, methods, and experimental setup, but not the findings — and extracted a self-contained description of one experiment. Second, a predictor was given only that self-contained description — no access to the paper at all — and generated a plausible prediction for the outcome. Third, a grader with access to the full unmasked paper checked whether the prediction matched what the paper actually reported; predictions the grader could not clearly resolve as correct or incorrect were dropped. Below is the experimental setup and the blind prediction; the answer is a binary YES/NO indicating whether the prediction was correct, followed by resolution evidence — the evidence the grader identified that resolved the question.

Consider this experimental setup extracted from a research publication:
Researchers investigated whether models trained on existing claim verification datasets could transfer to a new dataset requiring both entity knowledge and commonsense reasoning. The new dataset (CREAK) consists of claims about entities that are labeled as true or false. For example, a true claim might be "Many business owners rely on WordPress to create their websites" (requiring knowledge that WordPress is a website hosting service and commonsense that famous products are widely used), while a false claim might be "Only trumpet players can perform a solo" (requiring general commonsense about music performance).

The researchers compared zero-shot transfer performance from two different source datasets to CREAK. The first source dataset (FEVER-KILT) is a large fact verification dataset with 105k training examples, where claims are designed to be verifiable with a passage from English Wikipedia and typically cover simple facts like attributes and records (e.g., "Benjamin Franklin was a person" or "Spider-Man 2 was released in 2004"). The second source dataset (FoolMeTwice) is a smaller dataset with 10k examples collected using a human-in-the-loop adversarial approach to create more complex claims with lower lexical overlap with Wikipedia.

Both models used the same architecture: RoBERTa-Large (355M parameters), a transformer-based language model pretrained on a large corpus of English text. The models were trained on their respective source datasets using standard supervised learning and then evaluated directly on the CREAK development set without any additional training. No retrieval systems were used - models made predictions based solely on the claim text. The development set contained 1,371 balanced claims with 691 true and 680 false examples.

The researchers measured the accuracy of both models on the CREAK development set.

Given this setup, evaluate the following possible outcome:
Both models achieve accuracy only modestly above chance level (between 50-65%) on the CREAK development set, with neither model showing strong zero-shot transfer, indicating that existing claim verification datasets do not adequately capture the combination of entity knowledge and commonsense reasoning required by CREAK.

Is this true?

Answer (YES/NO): NO